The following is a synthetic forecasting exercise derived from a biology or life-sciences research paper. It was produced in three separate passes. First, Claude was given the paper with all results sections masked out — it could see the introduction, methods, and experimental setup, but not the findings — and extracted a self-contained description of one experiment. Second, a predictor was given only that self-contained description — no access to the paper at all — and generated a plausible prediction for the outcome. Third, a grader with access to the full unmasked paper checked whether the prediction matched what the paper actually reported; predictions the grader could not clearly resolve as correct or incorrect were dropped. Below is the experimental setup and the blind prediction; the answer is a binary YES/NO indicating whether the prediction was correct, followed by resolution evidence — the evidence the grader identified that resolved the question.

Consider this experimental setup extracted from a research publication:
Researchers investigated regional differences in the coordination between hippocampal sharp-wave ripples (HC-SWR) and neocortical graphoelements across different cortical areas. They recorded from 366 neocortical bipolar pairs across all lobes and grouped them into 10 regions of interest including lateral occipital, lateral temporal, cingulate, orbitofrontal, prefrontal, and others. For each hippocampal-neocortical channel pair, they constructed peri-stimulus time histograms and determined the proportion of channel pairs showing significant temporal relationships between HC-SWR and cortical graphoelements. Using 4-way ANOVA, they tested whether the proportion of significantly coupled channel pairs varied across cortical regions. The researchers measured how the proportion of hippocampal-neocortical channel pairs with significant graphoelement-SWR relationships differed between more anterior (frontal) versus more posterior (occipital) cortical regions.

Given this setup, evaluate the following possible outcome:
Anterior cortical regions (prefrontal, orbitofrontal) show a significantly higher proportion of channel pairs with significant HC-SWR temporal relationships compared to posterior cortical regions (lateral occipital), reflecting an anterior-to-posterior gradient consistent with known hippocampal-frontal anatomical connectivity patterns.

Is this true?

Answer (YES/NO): YES